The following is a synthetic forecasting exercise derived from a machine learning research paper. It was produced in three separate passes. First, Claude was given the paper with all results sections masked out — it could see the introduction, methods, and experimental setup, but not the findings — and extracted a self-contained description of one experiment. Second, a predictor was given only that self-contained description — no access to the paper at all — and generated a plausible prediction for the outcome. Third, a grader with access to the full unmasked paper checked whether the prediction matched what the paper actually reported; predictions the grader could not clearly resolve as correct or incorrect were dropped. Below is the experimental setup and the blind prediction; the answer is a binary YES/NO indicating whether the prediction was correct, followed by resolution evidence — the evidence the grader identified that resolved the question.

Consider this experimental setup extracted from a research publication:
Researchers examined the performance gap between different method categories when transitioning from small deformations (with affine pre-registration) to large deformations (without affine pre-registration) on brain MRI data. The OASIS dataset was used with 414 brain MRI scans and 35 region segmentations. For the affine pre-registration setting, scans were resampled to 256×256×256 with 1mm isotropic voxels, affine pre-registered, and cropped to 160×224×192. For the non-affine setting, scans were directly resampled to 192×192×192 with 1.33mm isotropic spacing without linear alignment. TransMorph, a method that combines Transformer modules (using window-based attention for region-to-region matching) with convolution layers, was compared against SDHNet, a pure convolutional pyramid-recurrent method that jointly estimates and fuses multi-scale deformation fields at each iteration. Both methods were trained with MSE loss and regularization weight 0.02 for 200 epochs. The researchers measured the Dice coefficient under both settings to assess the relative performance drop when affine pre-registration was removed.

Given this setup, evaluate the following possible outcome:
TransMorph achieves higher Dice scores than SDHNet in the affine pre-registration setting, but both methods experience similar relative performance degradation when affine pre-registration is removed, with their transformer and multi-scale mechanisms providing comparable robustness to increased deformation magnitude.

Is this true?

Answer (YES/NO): NO